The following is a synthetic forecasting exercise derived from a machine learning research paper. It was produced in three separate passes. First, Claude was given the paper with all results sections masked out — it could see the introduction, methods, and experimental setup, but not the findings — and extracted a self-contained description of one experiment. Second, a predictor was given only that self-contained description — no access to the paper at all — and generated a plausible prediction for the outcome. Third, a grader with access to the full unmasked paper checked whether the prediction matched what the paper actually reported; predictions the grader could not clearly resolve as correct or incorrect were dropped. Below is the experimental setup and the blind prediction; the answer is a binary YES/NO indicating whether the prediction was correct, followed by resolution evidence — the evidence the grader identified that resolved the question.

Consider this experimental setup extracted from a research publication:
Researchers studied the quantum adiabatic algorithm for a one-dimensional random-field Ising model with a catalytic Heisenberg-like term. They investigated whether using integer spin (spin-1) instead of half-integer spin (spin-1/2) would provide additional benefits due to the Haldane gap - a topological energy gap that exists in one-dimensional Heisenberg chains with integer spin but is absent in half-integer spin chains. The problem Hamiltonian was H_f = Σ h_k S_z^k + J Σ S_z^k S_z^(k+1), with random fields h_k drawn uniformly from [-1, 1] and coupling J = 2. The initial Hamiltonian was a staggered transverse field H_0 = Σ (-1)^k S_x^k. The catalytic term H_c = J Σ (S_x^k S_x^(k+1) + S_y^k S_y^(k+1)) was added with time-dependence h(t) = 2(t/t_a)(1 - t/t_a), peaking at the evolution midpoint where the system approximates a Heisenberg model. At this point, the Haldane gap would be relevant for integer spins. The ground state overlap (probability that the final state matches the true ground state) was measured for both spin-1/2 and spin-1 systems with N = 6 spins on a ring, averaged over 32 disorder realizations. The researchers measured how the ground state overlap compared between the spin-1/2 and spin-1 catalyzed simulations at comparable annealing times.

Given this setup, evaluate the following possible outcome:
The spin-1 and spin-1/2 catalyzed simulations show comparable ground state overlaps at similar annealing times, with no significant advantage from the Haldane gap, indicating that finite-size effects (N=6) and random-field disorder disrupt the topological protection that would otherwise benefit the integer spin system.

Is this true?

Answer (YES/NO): NO